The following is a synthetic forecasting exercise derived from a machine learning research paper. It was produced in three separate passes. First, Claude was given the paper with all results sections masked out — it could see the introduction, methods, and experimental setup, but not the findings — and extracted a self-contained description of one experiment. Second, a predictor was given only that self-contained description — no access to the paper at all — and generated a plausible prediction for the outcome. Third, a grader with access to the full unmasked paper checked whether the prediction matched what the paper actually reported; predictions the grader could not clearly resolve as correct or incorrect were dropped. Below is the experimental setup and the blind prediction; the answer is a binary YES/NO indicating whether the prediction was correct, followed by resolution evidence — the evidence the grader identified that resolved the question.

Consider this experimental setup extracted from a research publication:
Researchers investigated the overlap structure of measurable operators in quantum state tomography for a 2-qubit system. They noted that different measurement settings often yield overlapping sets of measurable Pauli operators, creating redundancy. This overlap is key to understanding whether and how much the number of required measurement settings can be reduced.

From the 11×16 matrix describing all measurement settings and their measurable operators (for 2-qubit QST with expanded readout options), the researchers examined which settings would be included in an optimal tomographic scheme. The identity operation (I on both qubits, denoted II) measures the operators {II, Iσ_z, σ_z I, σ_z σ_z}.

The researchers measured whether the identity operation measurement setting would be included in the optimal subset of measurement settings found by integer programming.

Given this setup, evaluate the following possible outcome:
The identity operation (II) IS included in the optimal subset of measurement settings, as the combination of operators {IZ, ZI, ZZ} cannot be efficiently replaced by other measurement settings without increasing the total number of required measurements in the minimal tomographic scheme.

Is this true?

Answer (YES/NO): NO